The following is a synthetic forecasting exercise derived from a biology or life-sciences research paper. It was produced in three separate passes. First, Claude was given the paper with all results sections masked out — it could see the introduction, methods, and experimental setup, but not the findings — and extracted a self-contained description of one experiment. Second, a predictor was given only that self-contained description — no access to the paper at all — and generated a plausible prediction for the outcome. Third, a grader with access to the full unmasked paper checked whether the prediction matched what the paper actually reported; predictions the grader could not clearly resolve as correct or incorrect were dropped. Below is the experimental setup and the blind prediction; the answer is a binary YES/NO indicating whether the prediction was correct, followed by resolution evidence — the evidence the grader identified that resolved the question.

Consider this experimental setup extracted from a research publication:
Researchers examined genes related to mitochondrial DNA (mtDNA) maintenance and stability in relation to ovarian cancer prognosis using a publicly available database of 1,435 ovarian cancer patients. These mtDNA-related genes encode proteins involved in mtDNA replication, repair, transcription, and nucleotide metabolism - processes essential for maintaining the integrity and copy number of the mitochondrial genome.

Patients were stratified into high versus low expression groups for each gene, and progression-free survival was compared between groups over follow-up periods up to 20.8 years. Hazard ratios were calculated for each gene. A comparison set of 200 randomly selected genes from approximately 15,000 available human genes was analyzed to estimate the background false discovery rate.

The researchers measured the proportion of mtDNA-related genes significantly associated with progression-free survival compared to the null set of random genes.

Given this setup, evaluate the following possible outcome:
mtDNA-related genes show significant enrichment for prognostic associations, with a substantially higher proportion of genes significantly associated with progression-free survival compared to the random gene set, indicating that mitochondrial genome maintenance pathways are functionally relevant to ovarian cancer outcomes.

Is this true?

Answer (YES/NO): YES